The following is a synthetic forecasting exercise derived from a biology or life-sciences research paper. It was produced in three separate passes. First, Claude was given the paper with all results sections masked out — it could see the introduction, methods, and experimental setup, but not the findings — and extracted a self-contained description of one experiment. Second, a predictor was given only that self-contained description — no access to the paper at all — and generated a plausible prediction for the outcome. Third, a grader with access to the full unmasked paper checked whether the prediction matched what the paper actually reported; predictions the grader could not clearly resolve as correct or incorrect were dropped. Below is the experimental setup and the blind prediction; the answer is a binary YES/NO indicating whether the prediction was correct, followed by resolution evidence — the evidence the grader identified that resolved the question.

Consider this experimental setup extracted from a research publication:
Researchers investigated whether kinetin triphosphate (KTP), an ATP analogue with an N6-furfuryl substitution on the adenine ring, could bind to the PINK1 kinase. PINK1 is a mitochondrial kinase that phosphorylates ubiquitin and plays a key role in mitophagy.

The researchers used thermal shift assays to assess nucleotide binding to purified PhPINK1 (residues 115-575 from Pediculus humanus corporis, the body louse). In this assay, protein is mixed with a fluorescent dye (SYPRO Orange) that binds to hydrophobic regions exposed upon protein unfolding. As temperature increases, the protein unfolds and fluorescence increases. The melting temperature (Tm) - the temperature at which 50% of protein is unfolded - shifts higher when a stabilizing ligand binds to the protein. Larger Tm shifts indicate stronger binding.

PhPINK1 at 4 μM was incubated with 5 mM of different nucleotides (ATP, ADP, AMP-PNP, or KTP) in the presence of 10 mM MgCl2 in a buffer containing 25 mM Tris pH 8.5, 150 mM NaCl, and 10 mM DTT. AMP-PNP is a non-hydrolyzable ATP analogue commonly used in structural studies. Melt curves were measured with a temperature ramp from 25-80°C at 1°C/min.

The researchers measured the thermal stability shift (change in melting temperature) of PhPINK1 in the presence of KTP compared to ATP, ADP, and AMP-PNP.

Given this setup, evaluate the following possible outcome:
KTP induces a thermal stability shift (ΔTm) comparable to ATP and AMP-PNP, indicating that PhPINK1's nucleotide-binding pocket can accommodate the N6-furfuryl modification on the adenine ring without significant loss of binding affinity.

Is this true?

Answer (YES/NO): NO